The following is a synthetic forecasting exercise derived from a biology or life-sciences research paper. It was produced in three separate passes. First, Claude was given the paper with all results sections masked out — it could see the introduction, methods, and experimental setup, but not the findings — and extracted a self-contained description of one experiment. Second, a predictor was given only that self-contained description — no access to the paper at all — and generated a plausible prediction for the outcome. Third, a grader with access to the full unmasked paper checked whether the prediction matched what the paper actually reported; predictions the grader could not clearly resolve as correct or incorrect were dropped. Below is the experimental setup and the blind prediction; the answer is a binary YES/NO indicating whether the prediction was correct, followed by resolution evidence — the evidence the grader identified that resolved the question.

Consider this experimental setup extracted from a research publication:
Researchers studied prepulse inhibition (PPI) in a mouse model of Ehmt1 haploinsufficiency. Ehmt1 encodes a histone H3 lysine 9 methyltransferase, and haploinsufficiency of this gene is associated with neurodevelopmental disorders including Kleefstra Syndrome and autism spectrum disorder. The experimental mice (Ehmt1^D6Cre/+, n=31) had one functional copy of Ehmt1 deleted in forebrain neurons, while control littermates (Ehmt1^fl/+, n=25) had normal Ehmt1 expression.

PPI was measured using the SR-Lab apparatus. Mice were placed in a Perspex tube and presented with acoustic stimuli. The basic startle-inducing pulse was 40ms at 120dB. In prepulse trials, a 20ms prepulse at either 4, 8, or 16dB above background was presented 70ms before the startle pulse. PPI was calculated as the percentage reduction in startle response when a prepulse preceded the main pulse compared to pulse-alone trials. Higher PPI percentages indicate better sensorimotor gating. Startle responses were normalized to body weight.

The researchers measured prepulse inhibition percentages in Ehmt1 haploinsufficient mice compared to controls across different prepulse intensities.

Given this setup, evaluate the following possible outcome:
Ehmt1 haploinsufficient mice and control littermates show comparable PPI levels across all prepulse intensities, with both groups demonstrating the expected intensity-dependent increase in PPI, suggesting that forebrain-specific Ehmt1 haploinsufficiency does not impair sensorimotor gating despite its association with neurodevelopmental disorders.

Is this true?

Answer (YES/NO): NO